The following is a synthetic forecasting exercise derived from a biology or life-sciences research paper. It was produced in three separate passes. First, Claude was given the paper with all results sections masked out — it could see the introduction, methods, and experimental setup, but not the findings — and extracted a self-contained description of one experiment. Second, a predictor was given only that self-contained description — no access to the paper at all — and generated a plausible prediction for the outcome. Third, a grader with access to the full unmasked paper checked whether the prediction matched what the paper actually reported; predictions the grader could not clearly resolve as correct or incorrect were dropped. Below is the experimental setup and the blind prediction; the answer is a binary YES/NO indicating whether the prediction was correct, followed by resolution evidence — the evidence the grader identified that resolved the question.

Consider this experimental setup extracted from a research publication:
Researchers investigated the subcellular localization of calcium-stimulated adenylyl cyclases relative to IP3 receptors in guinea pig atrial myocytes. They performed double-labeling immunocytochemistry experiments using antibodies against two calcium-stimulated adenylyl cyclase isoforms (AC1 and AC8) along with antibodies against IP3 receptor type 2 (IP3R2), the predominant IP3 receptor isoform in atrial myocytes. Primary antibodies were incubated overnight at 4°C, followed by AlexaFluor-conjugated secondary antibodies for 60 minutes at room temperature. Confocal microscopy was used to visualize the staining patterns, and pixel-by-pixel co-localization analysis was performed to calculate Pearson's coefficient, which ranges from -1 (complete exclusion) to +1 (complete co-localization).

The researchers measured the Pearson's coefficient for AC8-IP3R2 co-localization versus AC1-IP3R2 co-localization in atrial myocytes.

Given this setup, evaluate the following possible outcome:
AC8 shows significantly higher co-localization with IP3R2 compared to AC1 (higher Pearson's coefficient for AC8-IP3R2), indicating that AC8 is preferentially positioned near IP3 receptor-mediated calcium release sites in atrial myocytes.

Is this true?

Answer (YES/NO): YES